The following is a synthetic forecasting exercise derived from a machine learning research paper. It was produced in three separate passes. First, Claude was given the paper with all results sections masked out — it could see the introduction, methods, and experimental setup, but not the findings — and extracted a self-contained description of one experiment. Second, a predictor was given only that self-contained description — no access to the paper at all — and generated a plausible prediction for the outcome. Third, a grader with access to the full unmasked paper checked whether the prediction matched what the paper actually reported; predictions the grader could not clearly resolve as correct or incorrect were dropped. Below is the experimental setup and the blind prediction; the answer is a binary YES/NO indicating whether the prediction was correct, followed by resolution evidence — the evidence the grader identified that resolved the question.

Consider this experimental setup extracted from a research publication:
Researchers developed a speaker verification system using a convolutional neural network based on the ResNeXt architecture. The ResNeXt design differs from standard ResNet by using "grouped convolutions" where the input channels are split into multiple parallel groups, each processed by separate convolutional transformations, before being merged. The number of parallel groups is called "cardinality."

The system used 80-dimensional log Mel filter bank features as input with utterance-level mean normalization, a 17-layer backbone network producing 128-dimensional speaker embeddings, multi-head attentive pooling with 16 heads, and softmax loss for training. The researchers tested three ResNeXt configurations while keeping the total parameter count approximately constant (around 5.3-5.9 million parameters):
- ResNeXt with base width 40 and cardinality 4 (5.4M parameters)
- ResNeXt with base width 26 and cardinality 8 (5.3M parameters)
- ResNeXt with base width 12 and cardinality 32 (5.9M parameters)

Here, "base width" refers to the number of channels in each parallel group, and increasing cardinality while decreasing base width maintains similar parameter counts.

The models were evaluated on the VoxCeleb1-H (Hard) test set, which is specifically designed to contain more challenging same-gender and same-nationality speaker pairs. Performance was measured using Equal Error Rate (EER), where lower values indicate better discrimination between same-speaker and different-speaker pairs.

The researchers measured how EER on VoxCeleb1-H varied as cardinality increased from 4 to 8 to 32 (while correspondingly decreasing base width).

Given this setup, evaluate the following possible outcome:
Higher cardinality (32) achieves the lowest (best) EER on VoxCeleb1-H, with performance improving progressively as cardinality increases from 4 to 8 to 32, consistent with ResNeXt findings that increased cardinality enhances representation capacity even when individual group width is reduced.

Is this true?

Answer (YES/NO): YES